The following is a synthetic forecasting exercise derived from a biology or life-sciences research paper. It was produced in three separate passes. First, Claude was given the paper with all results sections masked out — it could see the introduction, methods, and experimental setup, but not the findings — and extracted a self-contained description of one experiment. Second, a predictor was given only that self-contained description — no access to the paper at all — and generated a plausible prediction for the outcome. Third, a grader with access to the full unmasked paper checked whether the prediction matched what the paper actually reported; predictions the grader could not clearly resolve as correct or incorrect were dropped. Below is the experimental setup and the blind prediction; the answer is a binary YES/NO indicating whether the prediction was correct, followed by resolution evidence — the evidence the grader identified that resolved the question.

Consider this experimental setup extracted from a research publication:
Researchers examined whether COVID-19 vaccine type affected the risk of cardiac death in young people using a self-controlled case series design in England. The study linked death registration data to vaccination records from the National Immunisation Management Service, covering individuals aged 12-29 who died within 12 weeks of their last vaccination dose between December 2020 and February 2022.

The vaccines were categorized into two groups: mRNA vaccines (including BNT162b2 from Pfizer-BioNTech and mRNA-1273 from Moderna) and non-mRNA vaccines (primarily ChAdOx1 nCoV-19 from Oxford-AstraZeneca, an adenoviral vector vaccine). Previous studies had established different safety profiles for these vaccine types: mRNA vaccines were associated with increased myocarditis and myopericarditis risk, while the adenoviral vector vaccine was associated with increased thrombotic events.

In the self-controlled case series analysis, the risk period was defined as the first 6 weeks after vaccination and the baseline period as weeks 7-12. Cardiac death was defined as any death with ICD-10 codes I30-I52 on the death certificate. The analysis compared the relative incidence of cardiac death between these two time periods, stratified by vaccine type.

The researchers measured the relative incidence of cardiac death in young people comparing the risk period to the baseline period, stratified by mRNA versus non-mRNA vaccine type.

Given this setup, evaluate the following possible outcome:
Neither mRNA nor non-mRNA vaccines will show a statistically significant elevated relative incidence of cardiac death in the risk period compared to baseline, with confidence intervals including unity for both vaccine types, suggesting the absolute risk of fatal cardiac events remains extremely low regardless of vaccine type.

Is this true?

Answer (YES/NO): YES